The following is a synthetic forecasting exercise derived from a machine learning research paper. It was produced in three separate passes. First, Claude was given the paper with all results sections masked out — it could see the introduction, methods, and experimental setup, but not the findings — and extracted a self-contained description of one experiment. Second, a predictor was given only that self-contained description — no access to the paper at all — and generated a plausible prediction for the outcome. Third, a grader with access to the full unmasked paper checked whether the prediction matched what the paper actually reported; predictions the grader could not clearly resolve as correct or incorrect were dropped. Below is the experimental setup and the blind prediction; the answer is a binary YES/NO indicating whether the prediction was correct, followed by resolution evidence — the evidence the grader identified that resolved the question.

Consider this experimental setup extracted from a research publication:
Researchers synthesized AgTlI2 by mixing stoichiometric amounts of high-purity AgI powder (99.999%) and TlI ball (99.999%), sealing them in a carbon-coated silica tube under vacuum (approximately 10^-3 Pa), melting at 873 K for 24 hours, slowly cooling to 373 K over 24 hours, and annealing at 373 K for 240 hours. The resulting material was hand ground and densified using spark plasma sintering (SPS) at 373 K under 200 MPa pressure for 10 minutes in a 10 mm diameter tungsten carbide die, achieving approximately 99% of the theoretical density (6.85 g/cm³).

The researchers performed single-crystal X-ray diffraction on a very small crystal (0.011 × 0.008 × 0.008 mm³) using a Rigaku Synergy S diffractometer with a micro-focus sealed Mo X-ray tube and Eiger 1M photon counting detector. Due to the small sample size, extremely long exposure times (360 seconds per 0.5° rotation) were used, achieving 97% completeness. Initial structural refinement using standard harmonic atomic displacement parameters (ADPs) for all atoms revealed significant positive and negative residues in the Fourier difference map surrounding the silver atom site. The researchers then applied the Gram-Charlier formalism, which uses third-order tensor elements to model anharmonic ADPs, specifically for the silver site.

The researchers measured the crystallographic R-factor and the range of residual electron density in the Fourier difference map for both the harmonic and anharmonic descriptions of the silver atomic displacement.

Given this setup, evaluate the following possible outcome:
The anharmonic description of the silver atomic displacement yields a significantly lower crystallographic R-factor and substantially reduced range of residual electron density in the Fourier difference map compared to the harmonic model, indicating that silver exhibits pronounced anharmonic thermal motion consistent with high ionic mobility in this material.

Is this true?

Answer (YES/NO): NO